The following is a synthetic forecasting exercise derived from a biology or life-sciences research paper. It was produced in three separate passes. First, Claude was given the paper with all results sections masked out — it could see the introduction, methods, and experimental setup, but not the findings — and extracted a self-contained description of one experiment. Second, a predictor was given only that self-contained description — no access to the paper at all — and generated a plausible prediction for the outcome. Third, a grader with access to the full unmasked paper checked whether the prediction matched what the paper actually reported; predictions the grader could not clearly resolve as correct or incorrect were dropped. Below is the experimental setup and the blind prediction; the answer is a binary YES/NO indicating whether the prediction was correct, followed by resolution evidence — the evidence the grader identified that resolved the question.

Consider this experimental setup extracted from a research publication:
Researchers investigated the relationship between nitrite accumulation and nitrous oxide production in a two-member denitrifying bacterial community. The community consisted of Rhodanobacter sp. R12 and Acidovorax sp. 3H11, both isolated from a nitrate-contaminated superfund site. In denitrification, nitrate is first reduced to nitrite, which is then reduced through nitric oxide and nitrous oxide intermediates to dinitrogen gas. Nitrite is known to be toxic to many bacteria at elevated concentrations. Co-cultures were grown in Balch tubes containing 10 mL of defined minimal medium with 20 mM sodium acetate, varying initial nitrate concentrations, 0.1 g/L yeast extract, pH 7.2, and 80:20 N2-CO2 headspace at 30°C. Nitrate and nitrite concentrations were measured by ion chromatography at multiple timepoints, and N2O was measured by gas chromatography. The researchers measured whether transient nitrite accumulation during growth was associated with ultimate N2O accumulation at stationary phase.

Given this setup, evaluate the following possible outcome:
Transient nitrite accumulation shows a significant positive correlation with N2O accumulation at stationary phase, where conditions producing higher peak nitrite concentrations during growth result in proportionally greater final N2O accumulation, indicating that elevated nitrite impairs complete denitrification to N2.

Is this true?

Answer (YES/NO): YES